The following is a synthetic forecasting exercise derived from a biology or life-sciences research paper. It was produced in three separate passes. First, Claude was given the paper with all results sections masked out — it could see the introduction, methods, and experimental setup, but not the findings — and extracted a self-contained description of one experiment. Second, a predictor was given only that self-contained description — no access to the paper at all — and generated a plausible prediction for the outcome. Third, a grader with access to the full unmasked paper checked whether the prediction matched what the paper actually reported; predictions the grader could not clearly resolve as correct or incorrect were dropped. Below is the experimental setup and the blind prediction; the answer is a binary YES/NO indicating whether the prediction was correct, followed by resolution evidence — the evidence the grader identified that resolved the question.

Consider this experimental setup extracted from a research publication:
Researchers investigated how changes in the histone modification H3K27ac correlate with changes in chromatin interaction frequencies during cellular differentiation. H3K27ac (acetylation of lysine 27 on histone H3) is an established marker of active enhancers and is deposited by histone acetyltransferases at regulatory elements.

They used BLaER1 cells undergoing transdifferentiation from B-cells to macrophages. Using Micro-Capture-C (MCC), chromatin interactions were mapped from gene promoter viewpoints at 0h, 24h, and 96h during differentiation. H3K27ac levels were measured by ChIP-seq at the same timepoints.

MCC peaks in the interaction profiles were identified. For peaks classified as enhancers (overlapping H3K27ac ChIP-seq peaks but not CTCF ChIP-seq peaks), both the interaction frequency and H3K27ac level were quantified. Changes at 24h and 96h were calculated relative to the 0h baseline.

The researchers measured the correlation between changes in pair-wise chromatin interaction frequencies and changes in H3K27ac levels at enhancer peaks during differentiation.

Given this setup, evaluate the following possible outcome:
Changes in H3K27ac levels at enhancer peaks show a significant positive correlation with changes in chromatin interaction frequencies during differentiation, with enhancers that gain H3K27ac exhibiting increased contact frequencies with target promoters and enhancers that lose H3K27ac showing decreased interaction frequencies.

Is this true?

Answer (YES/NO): YES